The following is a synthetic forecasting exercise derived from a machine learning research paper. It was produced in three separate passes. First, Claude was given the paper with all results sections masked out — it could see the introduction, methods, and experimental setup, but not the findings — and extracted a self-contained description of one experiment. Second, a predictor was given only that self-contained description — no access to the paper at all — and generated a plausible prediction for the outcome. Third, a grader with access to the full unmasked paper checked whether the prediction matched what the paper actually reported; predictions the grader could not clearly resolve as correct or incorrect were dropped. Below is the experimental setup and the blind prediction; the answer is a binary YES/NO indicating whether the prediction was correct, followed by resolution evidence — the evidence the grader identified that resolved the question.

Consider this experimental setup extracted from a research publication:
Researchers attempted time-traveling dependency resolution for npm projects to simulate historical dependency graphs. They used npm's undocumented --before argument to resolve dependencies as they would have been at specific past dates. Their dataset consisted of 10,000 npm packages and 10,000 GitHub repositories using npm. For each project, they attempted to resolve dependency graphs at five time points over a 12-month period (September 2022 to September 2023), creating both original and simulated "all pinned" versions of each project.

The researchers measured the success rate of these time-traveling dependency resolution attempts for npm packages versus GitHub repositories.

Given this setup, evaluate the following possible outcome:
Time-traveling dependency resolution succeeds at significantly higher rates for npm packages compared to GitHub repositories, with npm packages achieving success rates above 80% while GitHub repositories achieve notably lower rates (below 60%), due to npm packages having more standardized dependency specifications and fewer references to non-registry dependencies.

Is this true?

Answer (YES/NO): NO